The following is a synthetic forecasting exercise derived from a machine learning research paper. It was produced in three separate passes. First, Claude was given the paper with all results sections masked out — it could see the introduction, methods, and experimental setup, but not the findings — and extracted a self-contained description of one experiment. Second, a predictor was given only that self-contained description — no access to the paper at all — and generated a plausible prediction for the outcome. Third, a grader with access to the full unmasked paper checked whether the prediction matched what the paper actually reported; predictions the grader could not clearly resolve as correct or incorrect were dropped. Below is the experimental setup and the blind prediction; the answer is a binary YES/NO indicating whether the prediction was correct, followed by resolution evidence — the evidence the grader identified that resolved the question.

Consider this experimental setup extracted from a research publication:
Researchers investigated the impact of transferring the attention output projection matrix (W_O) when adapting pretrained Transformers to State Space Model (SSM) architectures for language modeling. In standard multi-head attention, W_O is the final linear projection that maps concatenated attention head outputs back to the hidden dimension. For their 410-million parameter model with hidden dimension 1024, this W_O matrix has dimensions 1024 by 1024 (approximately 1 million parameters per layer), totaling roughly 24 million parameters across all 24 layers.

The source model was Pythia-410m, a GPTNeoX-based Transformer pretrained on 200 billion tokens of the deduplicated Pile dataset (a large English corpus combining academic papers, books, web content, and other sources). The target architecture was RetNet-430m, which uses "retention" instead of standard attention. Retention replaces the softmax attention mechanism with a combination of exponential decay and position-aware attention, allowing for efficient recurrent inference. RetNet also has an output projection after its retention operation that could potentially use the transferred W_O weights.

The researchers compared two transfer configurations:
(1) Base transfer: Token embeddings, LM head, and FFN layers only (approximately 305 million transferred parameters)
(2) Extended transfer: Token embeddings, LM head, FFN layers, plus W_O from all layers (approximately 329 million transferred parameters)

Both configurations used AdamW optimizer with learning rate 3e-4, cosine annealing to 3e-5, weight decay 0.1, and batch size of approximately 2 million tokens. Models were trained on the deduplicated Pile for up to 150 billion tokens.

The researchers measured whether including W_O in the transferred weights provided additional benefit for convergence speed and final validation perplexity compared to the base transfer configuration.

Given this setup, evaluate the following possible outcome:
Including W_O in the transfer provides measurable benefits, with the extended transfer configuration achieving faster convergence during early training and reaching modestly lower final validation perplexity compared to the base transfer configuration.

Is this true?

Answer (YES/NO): NO